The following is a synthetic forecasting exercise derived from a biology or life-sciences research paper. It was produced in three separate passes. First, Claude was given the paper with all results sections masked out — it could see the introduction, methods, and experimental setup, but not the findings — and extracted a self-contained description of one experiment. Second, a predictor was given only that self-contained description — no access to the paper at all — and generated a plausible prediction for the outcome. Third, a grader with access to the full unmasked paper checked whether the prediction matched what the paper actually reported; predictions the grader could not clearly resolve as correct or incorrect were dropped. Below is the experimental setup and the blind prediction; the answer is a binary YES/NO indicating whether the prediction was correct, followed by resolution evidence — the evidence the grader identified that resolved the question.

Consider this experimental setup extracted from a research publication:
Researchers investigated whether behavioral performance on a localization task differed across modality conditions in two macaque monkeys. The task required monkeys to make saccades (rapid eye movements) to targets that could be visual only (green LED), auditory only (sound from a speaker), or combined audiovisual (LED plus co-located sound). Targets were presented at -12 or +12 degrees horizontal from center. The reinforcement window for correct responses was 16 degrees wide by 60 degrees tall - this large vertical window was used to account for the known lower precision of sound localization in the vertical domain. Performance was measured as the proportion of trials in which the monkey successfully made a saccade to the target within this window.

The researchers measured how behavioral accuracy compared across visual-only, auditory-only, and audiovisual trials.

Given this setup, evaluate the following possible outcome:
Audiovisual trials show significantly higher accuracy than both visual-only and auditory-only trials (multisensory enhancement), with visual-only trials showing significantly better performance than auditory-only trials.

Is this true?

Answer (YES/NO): NO